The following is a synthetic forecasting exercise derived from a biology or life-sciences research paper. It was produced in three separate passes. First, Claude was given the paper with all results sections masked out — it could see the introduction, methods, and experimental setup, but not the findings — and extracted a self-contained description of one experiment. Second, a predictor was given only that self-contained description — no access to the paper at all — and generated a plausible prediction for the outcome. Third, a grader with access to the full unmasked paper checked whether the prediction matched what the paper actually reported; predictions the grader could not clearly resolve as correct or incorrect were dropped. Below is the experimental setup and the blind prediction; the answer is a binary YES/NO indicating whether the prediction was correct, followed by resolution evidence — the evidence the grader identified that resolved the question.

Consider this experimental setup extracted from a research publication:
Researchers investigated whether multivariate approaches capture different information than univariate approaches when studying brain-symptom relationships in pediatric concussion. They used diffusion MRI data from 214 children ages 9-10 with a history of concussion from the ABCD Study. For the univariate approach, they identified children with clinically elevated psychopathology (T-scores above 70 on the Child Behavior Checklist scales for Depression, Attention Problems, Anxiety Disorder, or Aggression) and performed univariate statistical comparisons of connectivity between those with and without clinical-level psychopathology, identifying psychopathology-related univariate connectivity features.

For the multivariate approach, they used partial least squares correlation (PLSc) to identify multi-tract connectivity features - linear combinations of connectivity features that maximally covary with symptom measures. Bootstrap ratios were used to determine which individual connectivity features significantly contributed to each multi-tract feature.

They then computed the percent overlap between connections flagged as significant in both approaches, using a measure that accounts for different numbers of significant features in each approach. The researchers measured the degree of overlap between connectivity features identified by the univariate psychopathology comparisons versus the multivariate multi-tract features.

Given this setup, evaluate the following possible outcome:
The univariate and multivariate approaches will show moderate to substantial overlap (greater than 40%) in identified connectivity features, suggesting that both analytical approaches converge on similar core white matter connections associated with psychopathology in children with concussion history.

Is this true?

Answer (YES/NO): NO